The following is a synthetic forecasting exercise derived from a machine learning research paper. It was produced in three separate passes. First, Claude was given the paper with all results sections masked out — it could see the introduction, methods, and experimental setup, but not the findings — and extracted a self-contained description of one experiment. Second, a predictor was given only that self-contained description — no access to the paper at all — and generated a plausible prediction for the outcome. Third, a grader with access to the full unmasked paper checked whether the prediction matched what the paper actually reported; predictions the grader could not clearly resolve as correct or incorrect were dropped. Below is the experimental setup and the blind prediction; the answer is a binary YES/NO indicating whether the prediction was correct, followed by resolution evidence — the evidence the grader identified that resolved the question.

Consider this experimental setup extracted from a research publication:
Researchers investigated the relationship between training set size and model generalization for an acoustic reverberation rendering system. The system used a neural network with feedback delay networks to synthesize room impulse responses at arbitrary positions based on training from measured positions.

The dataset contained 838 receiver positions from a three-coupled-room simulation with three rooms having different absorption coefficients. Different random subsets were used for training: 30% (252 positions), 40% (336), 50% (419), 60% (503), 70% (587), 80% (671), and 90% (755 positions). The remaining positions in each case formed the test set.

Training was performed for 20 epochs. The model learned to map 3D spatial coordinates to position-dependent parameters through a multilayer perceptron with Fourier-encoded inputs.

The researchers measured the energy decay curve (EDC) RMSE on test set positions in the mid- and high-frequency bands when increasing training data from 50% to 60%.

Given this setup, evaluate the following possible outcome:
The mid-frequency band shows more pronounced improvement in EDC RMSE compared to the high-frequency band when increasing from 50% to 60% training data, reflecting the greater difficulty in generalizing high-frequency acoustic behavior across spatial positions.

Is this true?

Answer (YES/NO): NO